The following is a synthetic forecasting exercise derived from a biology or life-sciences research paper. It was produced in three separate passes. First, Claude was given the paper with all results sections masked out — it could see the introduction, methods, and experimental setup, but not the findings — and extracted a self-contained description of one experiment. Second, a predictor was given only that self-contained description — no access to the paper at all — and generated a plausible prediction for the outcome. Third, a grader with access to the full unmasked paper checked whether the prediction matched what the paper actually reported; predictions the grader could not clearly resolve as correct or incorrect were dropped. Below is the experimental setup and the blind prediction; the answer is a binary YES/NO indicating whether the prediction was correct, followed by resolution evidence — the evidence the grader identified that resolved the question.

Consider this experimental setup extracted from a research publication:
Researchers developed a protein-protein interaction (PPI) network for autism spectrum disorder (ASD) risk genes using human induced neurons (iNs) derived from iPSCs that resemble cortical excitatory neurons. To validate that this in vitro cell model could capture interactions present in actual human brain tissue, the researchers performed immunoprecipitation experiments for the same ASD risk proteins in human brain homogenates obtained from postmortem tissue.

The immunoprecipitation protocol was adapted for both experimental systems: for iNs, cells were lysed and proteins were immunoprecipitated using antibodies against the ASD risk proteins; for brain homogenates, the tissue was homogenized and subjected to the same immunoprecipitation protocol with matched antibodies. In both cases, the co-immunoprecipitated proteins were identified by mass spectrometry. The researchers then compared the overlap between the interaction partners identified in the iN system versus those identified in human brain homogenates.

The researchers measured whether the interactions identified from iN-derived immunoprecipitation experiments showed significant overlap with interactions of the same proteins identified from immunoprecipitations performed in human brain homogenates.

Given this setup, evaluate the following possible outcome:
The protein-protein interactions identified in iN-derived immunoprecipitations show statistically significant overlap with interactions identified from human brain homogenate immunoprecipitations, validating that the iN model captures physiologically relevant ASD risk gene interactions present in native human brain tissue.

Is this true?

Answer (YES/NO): YES